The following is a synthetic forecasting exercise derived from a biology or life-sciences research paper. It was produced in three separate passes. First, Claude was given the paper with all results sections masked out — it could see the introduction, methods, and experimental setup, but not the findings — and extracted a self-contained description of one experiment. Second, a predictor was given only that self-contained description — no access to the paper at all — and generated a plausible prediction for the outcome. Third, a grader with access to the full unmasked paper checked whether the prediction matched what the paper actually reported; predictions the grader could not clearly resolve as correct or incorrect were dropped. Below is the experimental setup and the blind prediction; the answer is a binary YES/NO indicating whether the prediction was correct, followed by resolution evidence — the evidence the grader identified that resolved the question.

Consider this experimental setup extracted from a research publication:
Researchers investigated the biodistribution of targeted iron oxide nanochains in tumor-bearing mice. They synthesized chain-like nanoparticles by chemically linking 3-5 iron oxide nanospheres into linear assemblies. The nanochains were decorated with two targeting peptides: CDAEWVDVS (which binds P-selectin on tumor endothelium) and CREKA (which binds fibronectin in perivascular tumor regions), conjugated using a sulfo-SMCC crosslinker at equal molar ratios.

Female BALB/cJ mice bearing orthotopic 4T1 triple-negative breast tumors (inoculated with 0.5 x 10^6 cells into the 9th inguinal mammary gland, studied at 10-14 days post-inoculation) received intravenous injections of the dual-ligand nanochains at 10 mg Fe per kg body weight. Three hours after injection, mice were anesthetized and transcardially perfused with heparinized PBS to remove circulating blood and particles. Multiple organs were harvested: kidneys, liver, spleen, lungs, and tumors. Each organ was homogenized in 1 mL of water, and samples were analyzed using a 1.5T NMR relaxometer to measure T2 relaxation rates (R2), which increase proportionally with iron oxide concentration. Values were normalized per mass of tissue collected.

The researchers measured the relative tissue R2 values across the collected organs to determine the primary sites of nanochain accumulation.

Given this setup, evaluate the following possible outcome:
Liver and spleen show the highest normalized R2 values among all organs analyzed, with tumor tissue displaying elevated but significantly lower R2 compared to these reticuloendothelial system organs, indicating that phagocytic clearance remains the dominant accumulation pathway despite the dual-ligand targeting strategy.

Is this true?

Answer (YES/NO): YES